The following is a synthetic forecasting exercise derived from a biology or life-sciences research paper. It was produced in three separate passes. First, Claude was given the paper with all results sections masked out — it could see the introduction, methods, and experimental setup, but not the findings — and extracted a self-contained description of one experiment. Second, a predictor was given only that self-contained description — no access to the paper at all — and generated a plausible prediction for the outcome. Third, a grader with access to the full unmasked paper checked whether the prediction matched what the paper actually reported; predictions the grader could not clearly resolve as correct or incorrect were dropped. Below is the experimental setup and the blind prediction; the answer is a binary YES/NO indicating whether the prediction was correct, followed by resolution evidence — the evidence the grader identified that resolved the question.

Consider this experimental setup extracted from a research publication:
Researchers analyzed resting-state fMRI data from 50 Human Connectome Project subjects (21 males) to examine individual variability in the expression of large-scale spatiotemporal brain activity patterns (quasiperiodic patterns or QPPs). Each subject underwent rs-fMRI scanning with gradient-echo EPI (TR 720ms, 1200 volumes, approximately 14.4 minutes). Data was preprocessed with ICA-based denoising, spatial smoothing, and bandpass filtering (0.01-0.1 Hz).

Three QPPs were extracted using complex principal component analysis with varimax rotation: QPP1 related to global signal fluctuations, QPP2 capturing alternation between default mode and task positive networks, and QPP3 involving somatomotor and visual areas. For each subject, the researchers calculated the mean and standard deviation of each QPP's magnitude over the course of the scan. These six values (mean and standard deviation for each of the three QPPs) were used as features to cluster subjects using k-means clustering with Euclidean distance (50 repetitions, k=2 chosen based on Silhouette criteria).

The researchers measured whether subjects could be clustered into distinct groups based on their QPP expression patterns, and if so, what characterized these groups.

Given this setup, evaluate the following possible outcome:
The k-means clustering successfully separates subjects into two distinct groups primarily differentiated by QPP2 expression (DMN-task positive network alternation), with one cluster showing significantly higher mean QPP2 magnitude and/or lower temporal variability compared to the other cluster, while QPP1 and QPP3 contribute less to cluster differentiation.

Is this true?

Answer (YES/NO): NO